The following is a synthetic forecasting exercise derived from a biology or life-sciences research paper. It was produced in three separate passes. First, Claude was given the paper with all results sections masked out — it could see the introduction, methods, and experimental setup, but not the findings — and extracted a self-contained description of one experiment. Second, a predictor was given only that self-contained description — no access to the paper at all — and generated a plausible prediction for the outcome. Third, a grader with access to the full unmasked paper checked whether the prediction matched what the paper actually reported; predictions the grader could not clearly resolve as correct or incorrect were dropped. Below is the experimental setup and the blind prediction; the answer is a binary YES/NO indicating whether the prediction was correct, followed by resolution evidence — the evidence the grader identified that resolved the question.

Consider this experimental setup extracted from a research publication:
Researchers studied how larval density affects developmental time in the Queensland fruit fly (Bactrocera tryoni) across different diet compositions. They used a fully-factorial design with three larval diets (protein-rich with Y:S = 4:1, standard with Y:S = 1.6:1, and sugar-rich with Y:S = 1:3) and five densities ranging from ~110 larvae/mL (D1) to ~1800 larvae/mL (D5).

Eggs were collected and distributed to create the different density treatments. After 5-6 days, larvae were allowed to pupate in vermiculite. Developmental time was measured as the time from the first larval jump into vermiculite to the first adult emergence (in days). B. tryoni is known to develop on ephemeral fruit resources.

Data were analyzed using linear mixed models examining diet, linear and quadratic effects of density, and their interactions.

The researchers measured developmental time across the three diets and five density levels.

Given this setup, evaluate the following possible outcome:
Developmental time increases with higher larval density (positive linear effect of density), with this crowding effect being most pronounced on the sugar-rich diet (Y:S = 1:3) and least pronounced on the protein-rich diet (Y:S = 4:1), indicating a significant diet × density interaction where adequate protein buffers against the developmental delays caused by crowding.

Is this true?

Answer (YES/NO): NO